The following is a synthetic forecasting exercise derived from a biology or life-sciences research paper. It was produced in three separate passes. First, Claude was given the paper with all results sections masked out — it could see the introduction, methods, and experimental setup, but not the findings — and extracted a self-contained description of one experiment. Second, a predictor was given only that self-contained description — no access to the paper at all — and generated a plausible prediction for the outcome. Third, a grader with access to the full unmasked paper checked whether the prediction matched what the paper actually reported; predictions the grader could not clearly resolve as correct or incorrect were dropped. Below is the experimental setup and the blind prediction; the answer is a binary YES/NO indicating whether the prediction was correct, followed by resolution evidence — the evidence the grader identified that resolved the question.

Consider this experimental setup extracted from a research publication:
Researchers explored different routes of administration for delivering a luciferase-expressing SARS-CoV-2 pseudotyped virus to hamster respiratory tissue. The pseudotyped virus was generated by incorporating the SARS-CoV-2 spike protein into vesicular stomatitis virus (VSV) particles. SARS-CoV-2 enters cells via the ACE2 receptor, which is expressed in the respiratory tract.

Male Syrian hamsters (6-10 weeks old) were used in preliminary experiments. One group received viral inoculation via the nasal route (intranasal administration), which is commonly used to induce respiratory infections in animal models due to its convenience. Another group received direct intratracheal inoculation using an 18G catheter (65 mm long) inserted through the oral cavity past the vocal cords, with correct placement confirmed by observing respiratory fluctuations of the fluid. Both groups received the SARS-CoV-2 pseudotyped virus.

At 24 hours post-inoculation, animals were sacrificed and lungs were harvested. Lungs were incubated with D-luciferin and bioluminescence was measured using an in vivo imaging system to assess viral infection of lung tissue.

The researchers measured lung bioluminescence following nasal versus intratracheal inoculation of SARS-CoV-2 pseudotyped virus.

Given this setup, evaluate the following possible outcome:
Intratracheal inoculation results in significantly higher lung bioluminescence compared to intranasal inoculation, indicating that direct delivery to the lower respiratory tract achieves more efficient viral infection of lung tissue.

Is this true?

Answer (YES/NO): YES